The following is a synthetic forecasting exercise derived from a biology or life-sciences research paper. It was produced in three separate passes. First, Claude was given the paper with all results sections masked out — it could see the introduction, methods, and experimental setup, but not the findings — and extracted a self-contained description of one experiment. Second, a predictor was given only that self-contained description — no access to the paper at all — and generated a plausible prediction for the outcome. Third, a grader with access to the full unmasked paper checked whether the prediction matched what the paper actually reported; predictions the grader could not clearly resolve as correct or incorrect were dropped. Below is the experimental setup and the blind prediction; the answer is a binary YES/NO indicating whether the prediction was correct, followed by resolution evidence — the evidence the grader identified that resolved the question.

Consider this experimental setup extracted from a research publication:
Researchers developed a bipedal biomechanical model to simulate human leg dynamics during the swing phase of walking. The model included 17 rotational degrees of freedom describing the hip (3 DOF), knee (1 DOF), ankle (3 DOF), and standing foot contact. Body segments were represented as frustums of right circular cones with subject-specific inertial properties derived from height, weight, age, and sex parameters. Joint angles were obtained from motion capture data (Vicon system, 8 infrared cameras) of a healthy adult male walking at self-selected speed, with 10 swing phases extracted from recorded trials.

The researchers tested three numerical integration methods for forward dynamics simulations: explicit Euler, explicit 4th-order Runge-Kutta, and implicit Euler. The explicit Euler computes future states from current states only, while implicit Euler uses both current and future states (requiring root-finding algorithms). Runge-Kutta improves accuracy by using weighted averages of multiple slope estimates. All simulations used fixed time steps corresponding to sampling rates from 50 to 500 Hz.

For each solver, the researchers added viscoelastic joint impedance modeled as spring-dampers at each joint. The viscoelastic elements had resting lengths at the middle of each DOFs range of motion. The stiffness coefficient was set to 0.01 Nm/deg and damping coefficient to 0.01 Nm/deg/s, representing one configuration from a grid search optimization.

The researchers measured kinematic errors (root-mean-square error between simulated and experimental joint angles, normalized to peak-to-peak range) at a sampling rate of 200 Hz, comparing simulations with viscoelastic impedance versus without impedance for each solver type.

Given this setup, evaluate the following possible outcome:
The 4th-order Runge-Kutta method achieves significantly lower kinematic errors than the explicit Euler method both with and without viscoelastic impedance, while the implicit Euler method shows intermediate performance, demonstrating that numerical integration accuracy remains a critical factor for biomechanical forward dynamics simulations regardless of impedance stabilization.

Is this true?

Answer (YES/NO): NO